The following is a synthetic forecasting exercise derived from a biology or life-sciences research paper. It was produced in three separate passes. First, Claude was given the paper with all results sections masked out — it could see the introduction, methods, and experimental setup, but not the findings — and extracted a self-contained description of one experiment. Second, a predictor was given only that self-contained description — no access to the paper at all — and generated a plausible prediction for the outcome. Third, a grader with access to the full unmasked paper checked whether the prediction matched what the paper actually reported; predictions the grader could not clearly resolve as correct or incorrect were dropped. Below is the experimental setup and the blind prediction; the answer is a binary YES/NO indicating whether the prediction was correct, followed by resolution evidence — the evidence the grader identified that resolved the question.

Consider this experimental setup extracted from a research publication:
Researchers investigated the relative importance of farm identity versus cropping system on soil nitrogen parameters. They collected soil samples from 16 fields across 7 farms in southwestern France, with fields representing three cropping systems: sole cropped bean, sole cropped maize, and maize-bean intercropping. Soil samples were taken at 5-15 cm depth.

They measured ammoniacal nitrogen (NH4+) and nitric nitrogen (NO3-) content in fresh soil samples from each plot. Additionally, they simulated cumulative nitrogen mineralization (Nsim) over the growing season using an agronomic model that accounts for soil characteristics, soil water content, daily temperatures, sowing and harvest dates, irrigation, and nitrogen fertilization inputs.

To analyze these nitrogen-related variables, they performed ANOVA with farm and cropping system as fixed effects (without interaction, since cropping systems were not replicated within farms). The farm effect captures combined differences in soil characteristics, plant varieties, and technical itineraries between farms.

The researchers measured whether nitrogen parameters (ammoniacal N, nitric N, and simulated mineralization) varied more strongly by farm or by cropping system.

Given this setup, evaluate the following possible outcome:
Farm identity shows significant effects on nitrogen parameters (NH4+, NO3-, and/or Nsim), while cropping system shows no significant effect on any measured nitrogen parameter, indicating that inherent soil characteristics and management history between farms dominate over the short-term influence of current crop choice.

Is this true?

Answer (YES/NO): YES